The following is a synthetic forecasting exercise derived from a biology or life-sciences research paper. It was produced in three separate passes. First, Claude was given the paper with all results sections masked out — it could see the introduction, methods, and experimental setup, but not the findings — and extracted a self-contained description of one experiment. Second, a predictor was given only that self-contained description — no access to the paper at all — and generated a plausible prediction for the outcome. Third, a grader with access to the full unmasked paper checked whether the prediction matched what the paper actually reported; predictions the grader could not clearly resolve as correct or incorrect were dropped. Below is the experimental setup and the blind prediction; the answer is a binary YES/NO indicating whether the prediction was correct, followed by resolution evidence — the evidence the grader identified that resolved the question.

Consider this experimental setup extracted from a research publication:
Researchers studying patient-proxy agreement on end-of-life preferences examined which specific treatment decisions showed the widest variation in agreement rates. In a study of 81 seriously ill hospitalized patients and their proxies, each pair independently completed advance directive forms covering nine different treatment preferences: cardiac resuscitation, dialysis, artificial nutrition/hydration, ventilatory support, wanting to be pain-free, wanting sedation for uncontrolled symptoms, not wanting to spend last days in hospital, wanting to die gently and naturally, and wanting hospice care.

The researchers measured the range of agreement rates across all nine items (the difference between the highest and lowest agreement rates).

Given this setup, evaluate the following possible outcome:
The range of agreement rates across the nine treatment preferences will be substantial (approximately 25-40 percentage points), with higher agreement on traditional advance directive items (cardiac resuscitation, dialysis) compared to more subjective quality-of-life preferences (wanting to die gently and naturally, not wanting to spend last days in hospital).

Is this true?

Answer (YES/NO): YES